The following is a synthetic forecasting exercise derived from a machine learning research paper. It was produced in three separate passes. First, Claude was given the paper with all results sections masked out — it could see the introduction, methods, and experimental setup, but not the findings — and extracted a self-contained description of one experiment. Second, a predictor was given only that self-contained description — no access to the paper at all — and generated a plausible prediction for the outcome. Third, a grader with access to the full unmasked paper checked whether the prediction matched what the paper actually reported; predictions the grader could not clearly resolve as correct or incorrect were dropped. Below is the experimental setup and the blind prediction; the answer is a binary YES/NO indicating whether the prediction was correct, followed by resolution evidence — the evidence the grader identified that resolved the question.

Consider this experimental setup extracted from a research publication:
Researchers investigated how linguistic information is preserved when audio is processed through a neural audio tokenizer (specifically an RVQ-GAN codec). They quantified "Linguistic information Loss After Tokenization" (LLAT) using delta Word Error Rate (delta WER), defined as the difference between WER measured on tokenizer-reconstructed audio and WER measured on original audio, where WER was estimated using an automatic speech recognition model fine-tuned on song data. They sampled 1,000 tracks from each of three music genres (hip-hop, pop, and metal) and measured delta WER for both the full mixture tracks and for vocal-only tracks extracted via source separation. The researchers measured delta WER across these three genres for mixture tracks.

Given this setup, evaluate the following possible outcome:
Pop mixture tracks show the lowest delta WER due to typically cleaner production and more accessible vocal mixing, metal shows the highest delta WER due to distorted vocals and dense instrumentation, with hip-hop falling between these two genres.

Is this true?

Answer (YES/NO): NO